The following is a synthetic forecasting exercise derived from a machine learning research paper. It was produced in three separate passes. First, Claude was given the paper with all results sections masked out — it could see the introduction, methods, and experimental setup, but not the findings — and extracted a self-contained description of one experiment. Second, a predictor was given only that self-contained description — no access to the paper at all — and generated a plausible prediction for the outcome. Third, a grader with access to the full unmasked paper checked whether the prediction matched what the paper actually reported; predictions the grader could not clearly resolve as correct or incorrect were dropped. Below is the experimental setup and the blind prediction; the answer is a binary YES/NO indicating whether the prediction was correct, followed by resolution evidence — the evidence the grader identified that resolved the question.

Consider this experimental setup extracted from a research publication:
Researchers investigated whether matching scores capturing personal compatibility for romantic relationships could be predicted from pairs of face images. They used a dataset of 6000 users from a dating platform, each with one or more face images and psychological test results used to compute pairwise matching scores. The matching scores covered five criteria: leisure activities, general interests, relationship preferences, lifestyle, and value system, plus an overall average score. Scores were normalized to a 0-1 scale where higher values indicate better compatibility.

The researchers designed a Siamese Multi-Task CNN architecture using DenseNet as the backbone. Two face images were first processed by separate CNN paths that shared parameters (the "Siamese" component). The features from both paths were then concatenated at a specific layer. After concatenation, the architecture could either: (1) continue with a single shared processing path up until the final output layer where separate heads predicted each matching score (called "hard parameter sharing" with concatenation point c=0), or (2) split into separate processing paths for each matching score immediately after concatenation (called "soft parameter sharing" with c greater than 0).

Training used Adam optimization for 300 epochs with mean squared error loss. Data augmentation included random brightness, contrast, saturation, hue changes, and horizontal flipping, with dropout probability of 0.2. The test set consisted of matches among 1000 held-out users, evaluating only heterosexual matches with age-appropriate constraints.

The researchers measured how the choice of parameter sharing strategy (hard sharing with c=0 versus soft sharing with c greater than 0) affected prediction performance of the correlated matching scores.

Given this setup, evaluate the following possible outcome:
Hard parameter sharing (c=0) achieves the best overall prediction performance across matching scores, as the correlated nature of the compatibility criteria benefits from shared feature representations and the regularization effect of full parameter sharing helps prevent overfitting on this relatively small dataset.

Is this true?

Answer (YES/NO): NO